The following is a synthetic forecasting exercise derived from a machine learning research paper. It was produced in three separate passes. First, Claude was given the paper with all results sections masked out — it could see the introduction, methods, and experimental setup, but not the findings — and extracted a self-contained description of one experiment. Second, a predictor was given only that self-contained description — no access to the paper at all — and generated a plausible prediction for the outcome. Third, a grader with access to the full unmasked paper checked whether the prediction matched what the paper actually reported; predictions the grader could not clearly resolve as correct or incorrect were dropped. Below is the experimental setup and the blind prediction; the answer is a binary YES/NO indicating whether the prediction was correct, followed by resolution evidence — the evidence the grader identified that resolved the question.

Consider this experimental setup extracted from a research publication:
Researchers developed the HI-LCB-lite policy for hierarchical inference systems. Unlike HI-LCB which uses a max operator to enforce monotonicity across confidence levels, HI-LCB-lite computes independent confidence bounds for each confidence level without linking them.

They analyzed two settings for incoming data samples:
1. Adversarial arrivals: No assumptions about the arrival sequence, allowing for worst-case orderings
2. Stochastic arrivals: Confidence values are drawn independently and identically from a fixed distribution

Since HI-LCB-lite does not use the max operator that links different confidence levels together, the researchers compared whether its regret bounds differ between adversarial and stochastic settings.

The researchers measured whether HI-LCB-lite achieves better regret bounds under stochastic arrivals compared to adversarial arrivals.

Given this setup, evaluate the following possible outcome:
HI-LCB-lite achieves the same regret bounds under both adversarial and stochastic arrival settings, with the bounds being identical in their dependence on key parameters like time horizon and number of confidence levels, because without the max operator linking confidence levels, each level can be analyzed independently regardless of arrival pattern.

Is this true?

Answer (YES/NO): YES